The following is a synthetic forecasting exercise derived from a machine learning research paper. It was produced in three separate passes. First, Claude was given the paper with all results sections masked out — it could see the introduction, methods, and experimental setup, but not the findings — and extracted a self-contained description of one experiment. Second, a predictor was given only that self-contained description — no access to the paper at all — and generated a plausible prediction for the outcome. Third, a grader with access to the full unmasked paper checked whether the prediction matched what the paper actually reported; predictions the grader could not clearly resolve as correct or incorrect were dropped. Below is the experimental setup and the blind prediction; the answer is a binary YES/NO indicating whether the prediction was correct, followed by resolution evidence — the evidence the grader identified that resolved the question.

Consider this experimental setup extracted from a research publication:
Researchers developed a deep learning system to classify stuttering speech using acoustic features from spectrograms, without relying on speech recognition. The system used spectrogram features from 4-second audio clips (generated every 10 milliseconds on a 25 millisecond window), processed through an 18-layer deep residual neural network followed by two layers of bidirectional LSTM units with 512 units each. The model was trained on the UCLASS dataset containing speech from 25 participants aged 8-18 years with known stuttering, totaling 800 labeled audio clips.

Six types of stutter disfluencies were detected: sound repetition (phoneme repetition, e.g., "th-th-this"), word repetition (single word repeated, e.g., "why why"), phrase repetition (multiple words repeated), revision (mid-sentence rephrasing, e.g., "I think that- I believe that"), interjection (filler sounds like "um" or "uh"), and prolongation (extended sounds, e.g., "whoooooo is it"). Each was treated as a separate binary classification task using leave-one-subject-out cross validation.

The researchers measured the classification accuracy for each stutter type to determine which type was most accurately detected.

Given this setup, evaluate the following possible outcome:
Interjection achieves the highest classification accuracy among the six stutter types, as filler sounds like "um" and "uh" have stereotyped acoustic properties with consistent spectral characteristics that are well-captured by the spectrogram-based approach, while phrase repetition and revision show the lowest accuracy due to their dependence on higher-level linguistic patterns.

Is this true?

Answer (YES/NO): NO